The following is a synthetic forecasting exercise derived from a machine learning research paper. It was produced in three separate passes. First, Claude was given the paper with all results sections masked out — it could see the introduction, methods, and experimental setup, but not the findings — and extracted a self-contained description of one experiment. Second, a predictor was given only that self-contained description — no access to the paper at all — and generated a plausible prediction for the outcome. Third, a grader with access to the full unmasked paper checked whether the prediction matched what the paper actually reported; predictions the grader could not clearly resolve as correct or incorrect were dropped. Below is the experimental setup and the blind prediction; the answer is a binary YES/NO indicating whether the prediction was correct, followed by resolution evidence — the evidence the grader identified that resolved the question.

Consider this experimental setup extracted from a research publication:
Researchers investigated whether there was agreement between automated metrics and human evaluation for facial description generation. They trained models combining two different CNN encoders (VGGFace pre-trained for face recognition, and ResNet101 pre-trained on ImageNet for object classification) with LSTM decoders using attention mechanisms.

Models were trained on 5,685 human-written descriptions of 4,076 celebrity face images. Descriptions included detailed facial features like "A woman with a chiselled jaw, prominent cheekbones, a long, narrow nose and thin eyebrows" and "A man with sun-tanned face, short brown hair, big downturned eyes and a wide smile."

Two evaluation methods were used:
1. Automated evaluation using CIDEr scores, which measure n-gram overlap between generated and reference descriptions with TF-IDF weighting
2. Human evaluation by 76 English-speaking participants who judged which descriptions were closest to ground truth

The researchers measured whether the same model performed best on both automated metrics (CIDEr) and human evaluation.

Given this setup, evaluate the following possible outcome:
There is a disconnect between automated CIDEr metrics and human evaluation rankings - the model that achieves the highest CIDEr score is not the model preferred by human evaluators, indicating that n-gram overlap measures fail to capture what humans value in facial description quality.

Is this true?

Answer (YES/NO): YES